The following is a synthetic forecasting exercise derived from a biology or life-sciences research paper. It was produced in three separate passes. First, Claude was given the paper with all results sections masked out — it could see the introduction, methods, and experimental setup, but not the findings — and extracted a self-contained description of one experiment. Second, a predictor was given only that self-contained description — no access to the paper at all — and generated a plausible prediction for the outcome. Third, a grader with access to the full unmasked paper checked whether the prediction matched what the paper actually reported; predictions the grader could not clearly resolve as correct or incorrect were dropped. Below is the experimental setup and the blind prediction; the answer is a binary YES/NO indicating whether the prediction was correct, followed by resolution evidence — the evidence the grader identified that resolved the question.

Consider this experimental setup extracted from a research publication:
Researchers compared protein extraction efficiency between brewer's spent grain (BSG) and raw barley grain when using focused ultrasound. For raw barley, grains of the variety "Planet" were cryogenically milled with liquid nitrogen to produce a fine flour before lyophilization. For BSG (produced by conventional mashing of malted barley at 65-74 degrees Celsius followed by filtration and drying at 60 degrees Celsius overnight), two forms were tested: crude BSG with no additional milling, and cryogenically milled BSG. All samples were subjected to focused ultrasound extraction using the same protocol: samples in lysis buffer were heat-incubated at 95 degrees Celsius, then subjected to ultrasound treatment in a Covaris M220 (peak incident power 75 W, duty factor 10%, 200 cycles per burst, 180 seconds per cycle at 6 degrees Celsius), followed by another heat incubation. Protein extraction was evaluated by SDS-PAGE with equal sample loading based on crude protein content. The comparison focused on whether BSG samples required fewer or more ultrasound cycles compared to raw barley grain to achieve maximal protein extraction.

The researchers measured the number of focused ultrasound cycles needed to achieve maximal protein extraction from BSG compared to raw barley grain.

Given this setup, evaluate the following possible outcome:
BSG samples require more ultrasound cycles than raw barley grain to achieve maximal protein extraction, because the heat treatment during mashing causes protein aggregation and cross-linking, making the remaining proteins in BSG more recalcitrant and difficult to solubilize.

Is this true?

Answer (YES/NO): NO